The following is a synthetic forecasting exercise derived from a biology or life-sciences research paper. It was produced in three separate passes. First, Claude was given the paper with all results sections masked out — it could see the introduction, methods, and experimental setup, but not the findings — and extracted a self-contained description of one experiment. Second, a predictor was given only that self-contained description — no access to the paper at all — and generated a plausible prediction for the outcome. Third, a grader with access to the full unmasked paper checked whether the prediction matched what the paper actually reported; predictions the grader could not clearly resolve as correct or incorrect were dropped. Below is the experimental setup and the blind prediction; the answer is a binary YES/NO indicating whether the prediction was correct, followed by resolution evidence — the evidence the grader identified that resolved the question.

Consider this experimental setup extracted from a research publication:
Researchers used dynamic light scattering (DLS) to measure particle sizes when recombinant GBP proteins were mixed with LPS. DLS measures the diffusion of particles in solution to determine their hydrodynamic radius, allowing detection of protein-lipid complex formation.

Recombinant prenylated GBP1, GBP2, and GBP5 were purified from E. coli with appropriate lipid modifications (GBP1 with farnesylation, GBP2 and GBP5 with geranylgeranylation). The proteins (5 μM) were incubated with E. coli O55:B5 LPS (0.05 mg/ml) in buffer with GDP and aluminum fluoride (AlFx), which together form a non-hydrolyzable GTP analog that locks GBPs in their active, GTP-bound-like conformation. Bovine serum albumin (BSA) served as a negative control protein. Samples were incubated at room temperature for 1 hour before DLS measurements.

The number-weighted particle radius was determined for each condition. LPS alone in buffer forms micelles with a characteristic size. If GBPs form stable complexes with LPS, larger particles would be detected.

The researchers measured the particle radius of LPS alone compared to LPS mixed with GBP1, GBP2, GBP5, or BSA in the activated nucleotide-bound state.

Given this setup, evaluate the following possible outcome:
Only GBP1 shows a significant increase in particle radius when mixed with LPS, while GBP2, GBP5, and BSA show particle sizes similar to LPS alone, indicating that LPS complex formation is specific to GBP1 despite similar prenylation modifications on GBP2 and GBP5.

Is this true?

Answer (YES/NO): NO